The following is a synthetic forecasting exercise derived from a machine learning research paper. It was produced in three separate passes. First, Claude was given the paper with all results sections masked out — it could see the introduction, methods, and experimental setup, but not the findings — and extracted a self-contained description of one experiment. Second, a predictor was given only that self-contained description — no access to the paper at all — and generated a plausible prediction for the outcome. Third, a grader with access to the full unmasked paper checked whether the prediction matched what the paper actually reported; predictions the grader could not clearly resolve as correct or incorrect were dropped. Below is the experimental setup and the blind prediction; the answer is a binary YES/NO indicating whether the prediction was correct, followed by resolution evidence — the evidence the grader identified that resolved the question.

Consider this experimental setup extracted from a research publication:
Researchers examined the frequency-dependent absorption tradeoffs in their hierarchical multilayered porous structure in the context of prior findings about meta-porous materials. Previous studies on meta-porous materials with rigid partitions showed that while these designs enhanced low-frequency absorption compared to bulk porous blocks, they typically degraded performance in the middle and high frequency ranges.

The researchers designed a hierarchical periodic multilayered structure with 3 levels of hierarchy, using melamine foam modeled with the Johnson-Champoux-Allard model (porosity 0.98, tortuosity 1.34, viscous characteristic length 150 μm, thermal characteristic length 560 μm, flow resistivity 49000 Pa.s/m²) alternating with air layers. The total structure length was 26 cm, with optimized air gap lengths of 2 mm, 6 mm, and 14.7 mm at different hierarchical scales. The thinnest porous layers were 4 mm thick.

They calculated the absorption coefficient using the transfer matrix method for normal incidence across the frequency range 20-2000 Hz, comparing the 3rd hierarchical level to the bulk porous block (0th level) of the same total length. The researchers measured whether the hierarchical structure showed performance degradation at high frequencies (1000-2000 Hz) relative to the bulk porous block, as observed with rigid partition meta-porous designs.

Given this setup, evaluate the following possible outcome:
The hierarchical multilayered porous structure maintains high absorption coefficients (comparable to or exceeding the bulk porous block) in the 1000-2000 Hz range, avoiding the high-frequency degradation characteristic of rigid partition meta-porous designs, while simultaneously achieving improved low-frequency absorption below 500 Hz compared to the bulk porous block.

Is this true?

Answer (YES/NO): YES